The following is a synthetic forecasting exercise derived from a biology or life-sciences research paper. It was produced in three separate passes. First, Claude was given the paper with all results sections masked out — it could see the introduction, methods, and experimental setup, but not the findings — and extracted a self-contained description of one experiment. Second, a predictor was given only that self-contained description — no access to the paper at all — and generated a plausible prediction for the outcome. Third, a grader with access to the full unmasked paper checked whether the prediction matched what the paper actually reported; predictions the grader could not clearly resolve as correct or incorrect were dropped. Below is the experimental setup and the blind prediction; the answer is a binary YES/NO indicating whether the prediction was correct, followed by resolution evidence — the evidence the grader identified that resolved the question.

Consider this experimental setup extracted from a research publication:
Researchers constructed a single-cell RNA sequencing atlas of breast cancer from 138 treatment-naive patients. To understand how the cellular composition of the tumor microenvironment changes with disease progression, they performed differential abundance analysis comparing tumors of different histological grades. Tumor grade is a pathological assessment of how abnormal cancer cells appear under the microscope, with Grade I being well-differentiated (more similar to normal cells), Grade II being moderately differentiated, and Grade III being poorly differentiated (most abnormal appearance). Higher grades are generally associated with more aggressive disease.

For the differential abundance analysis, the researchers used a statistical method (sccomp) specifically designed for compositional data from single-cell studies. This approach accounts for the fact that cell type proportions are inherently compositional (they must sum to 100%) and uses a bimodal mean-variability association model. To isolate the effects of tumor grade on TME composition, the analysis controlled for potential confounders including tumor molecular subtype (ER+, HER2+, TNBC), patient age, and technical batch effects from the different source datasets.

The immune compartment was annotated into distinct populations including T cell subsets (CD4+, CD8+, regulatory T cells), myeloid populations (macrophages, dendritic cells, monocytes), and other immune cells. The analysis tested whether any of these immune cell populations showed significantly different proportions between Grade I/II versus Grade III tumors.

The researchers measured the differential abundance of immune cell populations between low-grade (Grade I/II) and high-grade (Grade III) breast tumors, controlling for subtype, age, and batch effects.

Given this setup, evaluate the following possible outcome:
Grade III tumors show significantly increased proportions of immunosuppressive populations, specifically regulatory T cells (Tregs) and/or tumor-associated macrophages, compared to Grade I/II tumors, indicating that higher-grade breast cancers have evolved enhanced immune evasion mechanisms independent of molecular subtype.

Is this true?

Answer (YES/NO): NO